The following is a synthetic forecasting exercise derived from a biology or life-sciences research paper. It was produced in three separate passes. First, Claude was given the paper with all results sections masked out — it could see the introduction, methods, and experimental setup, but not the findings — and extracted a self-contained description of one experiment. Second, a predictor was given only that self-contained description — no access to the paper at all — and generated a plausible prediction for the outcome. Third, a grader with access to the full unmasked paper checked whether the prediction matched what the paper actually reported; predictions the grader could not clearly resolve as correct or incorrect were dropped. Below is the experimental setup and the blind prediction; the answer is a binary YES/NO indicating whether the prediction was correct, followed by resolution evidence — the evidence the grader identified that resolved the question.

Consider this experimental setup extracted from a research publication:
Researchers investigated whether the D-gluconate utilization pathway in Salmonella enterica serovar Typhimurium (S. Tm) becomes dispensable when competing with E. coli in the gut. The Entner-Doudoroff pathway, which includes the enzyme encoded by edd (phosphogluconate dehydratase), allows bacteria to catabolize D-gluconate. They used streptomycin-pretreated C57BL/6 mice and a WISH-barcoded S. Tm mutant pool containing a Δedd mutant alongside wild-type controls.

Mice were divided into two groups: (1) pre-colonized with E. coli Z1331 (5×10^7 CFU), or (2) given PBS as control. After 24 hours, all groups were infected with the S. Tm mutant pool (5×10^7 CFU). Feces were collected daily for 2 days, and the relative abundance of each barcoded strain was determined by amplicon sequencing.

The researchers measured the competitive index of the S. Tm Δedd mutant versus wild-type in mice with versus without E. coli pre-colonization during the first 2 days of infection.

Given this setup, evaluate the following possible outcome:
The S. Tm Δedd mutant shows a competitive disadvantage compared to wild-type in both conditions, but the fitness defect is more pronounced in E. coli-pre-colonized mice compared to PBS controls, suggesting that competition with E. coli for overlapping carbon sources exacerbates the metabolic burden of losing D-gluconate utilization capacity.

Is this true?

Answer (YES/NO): NO